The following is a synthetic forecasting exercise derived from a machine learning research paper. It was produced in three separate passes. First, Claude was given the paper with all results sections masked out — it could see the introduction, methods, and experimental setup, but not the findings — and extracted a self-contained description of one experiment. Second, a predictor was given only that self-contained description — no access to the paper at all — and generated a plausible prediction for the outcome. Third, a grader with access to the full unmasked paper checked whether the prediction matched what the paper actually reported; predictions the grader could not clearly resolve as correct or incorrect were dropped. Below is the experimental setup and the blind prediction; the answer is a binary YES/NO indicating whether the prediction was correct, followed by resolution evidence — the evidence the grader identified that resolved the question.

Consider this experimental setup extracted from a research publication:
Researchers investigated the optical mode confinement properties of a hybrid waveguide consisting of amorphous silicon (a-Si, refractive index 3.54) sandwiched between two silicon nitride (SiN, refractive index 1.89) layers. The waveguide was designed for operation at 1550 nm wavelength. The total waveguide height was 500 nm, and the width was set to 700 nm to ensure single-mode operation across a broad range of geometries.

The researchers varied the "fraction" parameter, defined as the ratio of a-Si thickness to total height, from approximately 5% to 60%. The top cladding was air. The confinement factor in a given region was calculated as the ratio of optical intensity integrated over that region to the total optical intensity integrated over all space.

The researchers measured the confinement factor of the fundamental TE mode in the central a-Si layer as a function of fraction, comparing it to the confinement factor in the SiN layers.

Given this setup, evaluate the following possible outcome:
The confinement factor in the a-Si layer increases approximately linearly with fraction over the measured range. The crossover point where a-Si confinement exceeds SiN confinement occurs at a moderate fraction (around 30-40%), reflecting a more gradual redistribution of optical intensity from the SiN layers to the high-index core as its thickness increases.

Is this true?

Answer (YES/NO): NO